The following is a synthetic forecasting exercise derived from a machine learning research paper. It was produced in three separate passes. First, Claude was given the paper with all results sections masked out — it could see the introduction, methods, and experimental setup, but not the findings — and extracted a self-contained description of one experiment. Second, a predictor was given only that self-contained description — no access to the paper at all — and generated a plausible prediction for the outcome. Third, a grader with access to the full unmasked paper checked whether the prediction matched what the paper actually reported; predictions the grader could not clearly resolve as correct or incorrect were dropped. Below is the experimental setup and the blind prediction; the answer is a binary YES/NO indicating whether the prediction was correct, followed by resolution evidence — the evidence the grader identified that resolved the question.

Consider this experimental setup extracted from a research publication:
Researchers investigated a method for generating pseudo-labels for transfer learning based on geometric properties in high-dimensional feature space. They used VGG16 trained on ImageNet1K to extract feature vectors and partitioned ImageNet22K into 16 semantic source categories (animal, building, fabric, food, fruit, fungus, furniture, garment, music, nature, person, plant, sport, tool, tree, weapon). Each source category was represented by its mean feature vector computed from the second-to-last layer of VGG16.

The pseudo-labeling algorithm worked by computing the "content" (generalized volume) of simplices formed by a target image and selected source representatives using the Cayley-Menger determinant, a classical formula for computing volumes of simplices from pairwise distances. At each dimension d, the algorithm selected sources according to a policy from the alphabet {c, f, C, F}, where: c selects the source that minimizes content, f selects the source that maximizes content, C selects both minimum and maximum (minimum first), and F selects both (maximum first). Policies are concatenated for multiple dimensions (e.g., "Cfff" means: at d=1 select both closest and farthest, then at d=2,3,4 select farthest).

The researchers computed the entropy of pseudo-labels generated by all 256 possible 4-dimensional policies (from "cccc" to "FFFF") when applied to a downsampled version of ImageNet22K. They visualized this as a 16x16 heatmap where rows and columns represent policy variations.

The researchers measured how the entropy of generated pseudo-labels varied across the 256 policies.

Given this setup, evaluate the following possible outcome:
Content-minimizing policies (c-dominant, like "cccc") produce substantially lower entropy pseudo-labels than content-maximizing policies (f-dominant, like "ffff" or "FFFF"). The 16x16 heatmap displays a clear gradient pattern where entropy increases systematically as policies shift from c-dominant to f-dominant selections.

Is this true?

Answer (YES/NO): YES